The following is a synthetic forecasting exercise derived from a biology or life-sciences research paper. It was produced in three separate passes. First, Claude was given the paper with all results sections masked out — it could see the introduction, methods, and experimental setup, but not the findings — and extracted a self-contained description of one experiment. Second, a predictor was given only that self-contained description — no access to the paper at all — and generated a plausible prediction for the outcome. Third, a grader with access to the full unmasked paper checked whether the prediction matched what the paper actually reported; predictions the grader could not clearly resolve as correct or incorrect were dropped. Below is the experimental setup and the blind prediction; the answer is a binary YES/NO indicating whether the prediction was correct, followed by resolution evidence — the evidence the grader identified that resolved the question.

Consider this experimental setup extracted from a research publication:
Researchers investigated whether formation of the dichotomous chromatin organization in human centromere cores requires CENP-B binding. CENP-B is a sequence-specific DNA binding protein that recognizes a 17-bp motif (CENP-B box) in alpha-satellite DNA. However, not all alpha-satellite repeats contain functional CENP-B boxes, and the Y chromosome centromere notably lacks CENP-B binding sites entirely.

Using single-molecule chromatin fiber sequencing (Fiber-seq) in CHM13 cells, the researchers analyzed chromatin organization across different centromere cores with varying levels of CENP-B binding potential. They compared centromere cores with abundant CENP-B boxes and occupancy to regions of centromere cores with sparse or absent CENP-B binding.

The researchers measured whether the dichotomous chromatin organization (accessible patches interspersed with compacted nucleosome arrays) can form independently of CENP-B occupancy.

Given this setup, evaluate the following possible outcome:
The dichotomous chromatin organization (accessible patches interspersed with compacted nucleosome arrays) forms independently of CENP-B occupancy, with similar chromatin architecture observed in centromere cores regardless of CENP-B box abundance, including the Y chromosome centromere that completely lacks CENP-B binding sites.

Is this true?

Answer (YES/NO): YES